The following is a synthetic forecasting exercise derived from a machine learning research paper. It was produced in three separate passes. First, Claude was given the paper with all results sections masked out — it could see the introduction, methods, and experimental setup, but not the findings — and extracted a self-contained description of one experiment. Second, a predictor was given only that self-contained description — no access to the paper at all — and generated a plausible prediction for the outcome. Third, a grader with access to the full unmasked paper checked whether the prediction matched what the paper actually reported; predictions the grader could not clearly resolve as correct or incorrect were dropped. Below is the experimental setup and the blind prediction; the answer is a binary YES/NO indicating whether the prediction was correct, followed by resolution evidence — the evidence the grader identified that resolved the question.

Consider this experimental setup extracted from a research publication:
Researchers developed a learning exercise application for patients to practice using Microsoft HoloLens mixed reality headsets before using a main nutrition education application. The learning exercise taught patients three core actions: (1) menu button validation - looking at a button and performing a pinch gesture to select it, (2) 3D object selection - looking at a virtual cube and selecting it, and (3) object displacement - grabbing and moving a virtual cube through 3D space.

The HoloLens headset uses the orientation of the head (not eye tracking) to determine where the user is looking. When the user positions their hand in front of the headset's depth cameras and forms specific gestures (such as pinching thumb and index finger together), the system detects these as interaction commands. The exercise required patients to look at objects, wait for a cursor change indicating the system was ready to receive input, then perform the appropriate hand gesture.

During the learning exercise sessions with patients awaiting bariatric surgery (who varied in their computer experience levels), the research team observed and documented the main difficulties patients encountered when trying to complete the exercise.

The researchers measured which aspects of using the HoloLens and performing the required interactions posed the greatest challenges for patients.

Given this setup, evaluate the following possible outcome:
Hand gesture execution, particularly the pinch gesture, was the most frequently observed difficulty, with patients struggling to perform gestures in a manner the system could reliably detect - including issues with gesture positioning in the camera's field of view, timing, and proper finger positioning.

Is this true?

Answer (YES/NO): NO